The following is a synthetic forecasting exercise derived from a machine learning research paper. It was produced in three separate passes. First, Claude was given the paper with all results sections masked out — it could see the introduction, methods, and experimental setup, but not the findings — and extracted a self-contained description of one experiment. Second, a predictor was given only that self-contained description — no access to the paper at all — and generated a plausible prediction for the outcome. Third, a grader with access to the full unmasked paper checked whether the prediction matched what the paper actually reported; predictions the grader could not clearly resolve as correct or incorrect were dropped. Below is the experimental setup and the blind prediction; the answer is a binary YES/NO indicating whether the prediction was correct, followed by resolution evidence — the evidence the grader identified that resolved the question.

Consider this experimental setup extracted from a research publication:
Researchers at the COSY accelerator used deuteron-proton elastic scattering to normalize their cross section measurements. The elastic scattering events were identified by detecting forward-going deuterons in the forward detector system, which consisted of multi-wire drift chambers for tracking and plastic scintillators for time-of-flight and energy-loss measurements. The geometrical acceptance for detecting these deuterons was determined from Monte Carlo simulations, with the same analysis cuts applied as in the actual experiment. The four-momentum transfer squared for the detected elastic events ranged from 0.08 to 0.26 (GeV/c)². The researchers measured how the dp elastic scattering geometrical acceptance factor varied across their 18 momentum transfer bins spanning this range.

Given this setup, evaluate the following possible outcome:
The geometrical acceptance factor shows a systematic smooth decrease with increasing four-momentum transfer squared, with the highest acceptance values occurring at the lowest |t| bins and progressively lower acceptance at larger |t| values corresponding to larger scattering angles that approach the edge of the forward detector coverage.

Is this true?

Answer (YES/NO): YES